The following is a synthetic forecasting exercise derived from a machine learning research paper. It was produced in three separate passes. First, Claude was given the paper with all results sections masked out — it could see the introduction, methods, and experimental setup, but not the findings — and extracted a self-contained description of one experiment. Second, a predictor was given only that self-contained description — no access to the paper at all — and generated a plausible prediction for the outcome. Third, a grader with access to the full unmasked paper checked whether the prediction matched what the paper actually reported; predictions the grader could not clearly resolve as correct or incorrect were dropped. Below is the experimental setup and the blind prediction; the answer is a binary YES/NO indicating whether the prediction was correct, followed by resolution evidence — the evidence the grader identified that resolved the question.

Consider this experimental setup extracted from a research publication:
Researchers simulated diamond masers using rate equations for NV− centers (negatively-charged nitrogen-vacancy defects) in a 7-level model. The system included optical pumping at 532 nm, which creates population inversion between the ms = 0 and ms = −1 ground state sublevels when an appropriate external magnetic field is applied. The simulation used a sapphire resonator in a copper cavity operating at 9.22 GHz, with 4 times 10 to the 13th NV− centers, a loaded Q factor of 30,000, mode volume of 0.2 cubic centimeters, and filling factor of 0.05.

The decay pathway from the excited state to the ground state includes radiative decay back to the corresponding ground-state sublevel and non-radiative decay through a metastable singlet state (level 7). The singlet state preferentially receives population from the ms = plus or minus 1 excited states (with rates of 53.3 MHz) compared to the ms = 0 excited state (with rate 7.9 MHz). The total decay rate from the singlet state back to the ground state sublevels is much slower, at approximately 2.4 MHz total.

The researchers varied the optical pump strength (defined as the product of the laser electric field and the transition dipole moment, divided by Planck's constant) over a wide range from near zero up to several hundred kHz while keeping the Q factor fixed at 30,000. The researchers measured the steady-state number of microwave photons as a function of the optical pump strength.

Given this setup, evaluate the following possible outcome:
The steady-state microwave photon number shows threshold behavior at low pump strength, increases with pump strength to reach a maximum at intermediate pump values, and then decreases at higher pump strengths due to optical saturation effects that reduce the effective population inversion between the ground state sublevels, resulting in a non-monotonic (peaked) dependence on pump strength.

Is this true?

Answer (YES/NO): YES